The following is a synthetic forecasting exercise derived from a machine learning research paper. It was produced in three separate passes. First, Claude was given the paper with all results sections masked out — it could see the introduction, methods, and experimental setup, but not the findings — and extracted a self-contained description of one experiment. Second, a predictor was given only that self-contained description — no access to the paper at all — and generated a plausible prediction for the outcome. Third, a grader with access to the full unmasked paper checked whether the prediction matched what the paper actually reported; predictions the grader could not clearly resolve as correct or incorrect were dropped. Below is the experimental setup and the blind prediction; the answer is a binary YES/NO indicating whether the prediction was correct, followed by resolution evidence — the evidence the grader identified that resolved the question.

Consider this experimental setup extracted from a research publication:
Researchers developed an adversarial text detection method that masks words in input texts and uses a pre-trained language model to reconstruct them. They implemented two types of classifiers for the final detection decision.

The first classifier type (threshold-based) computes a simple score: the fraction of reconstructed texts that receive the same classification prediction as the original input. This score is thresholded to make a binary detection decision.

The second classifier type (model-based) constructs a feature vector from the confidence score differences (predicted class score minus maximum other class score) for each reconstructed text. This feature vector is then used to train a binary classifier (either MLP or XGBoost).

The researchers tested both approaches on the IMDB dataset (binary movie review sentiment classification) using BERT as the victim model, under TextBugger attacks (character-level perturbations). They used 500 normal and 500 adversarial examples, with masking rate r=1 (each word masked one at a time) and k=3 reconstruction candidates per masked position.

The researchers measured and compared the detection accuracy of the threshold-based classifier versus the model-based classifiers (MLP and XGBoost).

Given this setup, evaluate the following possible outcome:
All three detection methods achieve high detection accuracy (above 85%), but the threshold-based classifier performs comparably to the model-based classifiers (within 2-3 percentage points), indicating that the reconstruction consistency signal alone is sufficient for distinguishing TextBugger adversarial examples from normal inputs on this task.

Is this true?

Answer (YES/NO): YES